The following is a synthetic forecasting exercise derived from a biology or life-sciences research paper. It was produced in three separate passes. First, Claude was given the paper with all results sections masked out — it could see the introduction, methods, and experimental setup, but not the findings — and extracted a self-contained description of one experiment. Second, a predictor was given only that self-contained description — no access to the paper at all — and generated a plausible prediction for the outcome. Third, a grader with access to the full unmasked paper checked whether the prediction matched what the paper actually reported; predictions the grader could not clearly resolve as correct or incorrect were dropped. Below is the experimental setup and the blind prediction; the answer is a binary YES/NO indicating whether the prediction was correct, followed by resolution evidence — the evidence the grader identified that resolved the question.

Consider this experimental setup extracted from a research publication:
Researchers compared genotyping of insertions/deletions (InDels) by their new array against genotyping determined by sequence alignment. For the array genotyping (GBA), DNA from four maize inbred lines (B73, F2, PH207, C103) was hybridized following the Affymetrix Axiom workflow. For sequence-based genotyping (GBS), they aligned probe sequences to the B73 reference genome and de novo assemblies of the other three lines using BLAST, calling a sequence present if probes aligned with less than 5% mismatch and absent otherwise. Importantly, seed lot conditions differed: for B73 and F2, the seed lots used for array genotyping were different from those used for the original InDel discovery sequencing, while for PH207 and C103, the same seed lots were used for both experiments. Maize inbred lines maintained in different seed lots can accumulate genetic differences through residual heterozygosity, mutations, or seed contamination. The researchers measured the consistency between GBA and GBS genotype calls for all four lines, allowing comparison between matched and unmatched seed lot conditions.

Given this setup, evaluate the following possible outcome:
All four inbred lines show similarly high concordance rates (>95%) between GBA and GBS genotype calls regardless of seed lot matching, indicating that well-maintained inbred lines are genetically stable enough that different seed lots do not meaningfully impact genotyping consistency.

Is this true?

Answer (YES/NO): NO